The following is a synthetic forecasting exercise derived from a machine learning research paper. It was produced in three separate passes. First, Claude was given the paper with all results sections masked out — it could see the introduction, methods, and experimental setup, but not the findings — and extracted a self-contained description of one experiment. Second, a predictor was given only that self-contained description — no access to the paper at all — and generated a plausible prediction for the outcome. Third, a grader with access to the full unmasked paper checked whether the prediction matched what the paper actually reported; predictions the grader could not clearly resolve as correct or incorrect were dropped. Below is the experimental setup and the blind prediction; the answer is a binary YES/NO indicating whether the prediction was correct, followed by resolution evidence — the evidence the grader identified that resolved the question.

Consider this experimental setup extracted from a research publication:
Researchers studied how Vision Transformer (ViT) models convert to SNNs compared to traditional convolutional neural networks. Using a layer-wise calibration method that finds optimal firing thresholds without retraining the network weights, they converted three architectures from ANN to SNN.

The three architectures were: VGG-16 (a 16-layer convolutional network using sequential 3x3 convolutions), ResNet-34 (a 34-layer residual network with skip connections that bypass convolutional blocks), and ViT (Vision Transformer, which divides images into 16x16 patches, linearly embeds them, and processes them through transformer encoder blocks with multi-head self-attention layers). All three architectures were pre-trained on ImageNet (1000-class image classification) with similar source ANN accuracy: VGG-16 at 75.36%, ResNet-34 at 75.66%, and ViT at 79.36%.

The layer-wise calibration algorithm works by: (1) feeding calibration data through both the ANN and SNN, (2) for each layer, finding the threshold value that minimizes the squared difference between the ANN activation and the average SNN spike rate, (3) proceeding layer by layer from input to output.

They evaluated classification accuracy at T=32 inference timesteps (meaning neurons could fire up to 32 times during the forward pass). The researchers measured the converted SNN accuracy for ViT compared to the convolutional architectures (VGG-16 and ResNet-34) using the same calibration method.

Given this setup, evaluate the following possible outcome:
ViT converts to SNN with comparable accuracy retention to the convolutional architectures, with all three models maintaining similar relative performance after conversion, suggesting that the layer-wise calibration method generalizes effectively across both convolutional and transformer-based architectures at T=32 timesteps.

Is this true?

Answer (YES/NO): NO